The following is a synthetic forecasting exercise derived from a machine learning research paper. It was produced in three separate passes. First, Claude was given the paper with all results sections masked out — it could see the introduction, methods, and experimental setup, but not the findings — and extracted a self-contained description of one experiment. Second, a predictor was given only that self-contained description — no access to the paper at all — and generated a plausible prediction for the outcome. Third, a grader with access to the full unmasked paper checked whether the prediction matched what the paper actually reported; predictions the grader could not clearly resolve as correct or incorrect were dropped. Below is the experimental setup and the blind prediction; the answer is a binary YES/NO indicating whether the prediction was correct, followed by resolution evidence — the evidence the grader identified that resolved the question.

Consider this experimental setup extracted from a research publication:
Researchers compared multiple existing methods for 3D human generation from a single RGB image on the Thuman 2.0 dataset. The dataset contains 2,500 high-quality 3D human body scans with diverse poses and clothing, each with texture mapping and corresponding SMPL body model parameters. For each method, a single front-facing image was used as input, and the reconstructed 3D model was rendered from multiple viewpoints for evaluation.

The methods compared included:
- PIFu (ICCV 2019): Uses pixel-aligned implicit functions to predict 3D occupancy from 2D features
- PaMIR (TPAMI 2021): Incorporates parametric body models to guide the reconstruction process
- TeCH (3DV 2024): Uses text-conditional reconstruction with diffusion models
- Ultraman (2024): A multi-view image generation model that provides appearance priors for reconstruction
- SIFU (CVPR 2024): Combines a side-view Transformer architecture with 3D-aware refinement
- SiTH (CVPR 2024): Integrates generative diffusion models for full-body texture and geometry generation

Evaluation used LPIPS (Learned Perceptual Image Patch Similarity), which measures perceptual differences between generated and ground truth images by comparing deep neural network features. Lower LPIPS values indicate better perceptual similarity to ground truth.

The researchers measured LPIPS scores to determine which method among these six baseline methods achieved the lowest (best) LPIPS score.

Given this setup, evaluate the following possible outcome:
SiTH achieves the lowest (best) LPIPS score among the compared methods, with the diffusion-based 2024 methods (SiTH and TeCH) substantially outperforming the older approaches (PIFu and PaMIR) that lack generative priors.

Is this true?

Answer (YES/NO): NO